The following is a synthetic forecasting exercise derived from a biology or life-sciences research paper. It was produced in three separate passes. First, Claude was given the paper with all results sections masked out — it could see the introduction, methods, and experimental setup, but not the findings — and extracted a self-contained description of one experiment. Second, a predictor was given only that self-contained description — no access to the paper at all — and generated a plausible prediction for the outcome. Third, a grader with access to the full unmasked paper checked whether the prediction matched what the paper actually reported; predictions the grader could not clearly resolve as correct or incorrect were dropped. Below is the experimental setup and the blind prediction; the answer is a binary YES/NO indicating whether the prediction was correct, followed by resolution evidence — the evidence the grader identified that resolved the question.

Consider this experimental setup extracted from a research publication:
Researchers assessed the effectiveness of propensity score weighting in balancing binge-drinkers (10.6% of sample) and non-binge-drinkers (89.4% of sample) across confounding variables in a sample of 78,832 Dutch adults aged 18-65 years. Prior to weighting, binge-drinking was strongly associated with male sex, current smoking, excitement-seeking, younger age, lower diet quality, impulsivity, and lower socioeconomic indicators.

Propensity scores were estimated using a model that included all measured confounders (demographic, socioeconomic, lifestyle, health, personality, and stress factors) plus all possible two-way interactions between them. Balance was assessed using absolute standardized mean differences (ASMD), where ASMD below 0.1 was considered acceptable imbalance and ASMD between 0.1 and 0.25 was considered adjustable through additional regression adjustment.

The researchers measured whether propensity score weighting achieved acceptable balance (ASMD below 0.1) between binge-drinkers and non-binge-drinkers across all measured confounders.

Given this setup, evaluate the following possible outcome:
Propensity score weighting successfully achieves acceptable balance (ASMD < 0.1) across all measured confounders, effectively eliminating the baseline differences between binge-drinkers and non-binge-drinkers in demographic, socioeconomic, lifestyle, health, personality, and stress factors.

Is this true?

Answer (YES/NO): YES